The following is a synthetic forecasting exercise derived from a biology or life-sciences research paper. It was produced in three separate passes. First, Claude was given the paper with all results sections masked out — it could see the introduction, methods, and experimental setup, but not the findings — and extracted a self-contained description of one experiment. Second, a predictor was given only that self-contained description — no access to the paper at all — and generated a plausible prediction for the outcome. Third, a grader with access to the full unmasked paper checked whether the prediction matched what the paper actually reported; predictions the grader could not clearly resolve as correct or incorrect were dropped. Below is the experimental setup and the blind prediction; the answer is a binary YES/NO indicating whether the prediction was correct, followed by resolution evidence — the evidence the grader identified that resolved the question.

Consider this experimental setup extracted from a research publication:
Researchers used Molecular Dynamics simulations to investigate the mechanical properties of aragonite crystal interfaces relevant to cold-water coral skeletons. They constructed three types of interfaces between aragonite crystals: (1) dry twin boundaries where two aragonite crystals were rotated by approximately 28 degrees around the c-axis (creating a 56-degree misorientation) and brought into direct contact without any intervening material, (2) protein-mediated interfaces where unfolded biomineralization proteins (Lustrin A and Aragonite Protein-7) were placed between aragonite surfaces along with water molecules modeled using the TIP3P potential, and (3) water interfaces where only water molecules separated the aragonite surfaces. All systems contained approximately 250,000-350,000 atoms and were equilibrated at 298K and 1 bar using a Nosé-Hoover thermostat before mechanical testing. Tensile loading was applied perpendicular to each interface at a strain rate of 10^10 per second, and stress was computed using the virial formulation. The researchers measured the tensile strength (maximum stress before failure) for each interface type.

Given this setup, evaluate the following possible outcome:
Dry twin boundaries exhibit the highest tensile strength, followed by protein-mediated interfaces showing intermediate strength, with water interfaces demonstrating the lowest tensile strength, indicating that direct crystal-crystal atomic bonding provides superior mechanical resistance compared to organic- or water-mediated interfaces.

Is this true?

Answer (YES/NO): NO